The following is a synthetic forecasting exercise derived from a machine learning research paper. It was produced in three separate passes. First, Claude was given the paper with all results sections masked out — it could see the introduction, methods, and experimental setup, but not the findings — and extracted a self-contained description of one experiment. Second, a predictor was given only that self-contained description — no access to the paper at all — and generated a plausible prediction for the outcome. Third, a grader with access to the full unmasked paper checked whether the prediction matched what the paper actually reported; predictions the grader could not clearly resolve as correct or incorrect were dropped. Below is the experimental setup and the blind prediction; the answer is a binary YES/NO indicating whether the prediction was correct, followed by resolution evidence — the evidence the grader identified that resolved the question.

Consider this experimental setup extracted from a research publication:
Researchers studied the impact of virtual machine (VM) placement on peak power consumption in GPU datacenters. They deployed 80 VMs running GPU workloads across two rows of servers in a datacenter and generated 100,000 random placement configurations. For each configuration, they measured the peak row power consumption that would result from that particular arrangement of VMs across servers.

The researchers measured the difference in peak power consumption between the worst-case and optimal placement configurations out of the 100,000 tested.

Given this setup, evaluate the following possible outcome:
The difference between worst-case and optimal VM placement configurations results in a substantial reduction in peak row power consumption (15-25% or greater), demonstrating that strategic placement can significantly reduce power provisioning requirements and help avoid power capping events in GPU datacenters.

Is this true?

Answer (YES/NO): YES